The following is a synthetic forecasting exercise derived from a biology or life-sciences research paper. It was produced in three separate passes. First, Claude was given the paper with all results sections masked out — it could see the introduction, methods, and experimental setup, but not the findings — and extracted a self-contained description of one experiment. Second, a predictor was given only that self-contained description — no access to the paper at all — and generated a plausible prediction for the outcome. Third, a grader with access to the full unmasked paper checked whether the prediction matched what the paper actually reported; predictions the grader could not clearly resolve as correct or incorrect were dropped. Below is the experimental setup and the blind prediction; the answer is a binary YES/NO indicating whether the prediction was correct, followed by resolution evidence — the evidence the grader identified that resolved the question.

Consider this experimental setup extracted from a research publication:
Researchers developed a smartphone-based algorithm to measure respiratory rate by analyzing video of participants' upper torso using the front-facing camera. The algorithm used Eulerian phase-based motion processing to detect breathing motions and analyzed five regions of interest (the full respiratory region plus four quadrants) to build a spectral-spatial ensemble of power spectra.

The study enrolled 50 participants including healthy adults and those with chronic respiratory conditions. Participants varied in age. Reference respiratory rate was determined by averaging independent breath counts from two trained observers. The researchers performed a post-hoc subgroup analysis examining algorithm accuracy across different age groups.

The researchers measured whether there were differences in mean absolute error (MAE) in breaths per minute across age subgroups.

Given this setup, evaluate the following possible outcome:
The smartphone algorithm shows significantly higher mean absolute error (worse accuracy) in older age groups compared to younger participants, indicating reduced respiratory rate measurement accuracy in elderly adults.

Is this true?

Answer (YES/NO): NO